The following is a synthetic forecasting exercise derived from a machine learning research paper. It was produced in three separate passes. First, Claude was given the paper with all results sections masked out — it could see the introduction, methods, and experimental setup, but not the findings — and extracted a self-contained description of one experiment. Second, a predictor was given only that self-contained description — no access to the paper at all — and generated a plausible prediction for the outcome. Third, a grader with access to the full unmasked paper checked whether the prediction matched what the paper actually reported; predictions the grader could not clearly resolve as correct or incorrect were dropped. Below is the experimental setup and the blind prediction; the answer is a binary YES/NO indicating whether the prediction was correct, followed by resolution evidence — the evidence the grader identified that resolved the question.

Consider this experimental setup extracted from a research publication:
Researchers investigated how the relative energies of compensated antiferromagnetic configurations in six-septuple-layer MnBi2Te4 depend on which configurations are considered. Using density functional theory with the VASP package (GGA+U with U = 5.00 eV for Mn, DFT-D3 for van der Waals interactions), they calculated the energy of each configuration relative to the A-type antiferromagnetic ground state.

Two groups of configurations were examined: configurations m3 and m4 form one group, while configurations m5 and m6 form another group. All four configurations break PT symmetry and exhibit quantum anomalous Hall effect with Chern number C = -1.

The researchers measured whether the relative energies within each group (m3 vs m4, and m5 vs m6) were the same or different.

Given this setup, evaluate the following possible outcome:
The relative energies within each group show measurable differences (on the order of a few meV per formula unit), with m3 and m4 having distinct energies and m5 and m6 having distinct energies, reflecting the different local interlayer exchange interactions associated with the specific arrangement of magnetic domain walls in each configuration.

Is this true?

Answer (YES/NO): NO